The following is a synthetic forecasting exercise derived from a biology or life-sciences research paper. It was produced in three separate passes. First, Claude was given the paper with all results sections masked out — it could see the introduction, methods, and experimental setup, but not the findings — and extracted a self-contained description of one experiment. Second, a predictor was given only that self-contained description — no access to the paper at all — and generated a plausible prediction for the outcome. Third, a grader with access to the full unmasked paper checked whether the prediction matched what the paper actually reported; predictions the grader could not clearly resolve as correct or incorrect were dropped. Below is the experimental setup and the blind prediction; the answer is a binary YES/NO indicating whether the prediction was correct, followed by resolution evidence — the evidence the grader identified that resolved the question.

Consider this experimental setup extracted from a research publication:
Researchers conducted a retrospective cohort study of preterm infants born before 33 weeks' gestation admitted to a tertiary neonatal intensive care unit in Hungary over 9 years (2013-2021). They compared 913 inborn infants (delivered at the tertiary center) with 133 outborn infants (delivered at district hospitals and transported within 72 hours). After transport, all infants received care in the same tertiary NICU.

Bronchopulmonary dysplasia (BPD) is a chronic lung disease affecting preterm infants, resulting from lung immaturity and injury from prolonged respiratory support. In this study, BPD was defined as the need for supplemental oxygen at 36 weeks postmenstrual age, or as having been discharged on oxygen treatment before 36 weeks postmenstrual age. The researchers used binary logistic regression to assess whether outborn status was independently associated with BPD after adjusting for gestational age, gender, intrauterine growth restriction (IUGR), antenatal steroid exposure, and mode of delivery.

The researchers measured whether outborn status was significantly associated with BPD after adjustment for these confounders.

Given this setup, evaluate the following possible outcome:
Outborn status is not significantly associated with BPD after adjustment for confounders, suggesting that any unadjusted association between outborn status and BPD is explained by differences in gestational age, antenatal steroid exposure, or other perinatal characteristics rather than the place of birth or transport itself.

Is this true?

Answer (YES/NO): YES